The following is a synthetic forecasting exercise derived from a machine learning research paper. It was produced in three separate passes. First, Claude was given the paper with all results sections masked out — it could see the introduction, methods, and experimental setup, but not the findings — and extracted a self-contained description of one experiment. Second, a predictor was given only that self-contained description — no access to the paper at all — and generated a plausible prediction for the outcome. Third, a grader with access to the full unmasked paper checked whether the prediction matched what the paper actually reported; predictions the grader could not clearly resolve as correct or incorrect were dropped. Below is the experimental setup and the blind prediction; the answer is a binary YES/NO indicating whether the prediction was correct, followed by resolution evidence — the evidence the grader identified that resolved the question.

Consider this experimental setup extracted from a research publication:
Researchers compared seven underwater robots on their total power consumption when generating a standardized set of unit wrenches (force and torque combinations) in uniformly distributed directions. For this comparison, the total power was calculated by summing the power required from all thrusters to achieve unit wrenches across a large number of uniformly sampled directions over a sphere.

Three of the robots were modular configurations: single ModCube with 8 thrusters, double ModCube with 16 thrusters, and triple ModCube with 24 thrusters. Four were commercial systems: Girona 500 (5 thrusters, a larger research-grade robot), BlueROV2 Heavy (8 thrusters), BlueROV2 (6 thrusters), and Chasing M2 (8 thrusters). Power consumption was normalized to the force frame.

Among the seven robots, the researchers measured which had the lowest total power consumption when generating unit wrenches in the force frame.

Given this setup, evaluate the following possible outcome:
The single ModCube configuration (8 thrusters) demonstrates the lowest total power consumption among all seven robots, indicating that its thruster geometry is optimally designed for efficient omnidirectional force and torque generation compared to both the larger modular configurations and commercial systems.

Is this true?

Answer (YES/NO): NO